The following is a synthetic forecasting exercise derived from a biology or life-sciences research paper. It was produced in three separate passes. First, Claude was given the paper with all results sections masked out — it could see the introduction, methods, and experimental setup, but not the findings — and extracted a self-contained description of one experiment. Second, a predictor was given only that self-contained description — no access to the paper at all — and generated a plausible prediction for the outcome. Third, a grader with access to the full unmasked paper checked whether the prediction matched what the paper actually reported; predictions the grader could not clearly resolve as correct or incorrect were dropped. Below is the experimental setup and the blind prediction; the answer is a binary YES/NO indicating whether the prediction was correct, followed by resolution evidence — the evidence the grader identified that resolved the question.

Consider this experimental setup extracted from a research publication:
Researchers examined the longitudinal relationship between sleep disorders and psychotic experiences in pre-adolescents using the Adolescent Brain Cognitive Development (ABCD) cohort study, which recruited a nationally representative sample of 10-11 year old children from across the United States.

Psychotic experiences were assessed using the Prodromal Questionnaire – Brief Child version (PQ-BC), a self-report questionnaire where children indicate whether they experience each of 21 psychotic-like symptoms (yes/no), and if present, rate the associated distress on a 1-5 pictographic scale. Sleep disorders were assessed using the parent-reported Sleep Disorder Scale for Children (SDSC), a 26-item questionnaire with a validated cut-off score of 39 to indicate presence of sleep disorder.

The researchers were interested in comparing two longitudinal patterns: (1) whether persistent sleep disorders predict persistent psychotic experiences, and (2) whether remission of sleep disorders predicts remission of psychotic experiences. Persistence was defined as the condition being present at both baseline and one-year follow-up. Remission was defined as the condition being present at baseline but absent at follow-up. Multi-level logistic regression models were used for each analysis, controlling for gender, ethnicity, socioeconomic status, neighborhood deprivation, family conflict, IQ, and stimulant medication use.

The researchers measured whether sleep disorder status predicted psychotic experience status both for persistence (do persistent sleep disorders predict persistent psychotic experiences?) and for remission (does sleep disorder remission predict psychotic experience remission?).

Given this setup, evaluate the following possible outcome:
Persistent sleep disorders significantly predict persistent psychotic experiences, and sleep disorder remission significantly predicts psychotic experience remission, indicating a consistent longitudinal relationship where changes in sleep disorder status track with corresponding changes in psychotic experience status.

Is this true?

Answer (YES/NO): NO